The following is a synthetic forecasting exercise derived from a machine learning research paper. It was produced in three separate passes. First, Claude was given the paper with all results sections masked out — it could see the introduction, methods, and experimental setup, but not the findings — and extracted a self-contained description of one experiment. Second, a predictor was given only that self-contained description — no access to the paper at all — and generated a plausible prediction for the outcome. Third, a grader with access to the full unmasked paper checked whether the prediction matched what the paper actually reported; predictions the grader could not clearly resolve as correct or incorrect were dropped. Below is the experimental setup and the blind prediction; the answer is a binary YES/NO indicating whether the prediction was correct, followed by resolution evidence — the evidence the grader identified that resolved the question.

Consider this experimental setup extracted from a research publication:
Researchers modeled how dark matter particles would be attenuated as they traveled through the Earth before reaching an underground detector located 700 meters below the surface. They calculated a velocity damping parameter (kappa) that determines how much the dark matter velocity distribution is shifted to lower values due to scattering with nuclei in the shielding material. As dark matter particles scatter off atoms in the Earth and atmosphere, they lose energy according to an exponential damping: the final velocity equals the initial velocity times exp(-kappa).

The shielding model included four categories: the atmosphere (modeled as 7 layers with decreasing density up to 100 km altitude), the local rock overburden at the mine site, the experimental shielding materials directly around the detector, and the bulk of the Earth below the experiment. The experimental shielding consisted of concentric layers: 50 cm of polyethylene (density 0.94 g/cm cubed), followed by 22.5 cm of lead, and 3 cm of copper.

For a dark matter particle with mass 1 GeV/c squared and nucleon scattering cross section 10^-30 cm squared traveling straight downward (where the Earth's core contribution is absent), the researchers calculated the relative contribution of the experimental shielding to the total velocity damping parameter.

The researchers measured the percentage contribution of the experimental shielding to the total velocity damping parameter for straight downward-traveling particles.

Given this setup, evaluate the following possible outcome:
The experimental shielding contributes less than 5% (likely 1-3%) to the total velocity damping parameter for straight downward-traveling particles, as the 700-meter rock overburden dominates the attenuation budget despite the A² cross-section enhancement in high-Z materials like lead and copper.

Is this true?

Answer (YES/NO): NO